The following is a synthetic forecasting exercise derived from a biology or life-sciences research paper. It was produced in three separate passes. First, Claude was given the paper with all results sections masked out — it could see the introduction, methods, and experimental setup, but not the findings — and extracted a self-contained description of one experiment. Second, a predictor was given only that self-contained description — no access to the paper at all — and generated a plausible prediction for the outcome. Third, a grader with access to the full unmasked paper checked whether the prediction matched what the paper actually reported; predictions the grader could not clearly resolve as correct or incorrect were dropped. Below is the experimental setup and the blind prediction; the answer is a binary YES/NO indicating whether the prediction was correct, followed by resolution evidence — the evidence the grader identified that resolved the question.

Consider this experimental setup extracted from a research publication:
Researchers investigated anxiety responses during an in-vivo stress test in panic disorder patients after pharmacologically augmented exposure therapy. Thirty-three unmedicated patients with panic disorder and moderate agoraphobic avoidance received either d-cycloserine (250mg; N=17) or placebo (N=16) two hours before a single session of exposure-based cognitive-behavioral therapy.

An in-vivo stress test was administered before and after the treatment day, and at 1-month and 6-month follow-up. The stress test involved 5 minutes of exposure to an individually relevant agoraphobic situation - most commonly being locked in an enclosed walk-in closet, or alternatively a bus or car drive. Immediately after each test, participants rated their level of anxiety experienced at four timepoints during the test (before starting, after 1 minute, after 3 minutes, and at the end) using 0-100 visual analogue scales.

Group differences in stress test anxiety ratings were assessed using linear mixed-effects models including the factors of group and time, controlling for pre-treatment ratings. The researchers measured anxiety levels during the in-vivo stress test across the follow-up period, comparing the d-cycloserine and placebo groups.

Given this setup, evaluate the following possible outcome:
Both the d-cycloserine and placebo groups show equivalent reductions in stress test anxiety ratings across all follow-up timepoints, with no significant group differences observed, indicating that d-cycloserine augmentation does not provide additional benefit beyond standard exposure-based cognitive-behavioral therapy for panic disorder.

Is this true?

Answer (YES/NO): NO